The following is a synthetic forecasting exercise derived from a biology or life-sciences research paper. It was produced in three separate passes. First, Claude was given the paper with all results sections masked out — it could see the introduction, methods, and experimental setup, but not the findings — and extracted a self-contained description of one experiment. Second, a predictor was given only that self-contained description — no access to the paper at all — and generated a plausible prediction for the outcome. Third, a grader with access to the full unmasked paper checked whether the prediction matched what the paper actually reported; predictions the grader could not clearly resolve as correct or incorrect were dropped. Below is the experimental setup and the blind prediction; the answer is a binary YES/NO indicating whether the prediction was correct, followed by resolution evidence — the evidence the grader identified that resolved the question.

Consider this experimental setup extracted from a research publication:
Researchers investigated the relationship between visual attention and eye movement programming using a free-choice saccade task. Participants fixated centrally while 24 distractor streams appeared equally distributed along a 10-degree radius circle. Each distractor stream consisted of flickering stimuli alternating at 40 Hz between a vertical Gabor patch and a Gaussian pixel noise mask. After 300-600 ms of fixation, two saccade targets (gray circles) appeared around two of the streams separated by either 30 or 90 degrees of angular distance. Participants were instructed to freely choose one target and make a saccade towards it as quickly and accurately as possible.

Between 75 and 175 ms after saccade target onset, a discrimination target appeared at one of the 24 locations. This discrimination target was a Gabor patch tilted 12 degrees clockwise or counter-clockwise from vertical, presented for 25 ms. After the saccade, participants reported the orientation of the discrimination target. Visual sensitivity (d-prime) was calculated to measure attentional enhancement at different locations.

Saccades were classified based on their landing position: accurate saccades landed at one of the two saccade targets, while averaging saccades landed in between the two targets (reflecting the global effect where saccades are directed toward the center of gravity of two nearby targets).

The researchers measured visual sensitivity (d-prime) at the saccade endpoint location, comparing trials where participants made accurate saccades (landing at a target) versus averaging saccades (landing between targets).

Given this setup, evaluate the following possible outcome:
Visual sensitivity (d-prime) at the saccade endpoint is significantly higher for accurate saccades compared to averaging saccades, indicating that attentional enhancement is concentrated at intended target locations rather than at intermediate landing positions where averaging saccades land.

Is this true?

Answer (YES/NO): YES